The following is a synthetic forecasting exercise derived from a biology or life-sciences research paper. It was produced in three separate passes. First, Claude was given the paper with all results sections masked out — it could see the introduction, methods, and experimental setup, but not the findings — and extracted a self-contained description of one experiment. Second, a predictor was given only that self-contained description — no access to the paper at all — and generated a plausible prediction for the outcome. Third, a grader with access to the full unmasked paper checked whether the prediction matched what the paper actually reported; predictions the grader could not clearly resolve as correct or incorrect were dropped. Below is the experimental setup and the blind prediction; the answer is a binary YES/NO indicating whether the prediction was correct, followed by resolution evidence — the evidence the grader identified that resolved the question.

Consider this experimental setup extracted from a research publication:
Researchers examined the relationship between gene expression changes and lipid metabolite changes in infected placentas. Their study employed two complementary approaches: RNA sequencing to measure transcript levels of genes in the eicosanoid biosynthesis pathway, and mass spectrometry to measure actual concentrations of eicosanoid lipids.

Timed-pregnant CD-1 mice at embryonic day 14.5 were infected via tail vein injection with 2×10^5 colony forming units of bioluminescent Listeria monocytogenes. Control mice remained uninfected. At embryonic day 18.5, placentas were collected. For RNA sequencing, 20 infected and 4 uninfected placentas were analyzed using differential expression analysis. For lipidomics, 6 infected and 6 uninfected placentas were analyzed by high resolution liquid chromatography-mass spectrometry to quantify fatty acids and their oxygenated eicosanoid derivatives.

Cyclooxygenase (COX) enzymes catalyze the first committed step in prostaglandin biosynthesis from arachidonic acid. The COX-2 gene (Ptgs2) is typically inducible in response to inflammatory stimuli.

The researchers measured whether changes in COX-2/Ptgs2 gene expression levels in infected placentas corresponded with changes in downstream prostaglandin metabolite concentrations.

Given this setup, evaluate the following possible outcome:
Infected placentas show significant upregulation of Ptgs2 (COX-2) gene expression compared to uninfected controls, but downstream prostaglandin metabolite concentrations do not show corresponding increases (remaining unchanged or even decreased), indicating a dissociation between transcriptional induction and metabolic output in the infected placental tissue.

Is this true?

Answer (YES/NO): NO